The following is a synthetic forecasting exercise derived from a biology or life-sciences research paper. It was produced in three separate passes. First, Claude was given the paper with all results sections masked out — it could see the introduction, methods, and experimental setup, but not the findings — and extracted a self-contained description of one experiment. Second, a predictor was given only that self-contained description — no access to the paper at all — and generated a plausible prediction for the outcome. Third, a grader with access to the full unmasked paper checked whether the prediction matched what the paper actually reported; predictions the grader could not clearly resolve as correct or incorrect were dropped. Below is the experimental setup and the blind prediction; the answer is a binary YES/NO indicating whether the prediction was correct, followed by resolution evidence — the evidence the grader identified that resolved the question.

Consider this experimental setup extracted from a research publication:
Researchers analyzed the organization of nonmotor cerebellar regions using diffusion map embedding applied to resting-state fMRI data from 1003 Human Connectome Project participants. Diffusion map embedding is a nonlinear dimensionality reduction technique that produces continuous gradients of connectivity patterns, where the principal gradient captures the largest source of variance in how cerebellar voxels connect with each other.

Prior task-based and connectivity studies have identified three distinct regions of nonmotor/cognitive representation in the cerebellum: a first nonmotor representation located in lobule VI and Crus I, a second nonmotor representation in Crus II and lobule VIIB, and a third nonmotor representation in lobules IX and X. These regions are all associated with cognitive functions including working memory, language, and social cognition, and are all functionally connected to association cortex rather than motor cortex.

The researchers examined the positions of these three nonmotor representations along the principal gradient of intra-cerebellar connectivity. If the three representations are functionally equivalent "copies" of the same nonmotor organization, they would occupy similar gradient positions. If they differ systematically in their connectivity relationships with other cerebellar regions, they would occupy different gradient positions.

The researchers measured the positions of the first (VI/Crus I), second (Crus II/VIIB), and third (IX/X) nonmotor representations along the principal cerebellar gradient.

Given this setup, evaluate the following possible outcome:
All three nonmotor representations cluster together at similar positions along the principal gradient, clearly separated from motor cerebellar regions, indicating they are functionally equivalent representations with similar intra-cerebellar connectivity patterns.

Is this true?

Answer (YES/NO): NO